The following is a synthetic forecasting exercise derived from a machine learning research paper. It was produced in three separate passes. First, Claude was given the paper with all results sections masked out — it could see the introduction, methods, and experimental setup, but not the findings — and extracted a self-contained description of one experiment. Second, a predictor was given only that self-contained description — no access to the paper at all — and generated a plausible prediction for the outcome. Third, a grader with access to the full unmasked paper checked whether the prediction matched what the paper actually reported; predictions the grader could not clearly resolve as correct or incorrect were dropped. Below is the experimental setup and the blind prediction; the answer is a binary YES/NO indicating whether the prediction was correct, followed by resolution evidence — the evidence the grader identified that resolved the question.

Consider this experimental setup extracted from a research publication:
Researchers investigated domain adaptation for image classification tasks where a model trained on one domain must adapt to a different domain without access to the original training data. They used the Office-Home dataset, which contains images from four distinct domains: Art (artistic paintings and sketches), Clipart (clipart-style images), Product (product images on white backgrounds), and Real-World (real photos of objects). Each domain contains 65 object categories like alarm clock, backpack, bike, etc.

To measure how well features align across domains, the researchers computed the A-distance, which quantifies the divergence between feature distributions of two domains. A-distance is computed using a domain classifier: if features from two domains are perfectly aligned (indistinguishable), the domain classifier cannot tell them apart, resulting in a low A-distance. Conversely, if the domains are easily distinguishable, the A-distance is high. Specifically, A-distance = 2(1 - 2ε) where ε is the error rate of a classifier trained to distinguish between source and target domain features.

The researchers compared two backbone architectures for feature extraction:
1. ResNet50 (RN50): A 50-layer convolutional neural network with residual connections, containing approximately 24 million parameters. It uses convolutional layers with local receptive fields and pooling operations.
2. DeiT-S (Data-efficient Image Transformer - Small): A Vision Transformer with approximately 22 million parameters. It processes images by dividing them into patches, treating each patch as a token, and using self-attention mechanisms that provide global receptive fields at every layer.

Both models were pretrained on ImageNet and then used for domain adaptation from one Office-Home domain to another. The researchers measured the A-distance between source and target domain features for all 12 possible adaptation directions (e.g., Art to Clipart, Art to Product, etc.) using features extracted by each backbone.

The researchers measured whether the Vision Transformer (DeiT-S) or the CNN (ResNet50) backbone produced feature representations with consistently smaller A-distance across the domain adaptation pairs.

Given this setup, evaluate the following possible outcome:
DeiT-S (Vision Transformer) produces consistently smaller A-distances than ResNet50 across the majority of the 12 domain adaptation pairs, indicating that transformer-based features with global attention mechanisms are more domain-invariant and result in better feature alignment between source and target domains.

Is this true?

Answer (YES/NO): YES